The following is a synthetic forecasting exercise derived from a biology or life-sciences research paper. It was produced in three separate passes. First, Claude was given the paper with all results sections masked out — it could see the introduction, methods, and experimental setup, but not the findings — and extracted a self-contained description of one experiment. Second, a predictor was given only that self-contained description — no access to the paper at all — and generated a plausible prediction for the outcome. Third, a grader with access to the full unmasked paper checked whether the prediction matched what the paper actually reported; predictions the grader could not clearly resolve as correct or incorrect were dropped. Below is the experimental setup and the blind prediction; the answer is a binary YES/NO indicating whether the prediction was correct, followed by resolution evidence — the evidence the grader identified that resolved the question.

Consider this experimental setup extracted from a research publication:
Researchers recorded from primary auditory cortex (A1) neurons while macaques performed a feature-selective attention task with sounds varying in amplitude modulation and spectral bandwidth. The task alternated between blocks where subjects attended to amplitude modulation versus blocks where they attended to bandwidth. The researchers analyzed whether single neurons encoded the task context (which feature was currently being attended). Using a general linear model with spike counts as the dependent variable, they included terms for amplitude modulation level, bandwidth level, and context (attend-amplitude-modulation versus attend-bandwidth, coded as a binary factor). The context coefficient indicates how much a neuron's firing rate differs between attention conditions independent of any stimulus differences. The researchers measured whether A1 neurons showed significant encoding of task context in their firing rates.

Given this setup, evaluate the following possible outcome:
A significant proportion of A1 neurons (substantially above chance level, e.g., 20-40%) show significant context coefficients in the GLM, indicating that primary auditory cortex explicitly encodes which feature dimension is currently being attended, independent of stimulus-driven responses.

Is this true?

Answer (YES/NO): YES